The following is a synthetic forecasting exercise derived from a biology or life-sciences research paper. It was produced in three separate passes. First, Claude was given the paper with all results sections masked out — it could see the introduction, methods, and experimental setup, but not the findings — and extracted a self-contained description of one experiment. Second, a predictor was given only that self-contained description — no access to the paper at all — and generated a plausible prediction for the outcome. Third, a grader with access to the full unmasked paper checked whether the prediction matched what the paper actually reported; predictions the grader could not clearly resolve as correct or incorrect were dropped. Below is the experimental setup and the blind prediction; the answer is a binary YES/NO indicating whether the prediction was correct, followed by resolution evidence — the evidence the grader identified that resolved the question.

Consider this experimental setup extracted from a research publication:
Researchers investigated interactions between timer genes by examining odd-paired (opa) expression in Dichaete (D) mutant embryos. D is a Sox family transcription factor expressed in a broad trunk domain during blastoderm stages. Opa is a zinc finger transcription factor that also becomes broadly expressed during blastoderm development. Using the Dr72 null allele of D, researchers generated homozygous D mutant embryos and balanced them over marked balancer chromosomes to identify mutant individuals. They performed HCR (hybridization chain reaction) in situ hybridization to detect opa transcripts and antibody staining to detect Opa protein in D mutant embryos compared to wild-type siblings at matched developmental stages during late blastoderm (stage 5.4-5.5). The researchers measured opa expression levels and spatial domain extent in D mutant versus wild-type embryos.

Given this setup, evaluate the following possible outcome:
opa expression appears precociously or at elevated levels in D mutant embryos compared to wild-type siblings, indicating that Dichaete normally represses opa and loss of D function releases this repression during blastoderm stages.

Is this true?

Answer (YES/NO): NO